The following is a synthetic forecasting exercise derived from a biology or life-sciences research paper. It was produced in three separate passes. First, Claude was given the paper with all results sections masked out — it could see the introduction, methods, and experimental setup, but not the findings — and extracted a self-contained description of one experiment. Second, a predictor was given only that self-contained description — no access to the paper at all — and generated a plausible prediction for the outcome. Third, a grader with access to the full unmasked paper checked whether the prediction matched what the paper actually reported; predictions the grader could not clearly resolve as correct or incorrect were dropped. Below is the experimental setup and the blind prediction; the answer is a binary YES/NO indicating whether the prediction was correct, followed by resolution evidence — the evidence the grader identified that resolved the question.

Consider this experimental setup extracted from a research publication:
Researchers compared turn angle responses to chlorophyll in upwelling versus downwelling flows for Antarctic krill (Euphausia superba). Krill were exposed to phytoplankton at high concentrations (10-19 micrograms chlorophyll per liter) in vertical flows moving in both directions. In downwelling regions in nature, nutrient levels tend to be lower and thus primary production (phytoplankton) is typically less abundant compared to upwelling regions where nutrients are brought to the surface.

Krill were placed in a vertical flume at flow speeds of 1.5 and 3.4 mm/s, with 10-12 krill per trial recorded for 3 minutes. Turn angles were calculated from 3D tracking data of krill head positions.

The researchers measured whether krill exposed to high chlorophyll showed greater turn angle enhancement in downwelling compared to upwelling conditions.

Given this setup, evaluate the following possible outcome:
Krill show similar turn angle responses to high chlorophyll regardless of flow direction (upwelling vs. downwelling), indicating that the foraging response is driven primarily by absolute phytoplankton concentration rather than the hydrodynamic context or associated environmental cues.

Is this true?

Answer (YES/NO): YES